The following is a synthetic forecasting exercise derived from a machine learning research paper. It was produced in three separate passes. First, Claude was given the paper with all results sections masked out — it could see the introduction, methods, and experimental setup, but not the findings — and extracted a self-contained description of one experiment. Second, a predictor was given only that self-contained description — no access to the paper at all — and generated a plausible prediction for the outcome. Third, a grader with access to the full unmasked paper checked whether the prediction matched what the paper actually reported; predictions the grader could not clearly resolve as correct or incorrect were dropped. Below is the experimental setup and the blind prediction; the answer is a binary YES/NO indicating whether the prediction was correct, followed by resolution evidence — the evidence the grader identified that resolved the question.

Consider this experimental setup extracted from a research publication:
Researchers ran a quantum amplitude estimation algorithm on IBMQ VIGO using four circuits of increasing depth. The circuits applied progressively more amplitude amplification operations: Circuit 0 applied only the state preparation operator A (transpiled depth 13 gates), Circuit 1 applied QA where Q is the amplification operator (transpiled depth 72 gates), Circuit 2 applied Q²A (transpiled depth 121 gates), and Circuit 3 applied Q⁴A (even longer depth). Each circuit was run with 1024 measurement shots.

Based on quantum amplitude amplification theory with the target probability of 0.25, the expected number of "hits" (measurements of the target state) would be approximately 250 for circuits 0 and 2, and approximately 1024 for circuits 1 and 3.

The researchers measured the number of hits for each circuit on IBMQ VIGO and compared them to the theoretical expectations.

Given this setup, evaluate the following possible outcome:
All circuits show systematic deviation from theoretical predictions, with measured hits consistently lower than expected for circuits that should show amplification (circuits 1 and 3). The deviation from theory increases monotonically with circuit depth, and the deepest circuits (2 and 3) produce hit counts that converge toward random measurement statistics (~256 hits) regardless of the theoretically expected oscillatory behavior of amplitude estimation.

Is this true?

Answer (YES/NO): NO